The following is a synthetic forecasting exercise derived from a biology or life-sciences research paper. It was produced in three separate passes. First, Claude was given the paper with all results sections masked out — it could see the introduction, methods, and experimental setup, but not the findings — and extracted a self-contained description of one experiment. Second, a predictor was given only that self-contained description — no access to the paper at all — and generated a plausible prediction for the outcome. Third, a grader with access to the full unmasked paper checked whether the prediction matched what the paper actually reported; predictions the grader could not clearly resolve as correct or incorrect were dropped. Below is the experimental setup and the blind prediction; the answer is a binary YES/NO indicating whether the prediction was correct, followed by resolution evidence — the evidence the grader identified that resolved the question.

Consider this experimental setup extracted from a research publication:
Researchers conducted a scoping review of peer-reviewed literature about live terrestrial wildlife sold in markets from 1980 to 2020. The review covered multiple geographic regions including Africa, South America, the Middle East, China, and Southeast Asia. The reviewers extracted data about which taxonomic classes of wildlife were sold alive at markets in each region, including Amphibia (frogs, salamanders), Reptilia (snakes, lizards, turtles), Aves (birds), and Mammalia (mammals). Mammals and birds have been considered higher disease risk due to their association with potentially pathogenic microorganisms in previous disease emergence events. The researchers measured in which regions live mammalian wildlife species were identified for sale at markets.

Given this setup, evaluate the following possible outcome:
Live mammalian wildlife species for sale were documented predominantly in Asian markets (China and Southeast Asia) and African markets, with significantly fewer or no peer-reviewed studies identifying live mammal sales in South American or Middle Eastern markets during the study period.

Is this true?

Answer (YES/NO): YES